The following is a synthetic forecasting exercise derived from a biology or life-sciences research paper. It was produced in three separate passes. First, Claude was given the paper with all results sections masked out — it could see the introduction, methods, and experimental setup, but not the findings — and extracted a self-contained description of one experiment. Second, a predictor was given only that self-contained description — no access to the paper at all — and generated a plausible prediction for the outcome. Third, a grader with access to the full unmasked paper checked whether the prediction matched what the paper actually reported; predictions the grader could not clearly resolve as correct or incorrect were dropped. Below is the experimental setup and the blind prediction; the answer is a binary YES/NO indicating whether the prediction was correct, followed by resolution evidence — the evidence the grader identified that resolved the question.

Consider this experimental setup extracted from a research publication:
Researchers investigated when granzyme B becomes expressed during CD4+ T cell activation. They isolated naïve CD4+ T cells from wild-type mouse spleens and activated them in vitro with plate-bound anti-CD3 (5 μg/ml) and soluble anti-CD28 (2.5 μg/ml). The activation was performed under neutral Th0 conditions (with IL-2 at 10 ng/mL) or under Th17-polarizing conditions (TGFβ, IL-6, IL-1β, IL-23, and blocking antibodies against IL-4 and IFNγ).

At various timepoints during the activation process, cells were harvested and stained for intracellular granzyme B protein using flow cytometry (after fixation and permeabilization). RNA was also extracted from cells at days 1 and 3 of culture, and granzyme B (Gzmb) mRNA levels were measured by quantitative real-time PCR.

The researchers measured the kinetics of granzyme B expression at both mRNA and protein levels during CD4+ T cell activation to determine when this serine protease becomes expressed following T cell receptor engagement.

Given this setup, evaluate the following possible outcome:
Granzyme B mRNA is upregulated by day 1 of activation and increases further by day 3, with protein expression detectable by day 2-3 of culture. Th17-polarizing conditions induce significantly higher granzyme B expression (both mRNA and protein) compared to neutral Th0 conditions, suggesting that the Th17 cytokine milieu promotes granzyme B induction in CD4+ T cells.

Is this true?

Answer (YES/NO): NO